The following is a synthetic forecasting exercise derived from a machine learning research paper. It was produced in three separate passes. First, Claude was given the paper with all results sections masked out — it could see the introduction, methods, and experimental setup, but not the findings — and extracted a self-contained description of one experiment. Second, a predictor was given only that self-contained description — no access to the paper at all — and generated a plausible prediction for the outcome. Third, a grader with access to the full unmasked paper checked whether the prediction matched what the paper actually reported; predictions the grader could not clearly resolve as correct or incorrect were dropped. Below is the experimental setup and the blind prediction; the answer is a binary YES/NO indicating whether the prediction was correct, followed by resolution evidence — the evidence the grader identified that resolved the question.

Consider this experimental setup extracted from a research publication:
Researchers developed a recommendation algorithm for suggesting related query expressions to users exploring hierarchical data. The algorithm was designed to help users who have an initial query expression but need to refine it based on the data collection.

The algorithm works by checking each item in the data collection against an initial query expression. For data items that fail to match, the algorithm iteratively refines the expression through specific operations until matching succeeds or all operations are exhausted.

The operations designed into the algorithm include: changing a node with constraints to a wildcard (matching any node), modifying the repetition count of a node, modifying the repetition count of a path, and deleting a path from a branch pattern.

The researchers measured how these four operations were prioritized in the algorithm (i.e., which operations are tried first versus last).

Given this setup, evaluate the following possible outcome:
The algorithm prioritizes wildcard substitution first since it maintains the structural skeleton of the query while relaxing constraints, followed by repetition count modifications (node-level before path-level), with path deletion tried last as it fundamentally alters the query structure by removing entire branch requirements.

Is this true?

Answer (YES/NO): YES